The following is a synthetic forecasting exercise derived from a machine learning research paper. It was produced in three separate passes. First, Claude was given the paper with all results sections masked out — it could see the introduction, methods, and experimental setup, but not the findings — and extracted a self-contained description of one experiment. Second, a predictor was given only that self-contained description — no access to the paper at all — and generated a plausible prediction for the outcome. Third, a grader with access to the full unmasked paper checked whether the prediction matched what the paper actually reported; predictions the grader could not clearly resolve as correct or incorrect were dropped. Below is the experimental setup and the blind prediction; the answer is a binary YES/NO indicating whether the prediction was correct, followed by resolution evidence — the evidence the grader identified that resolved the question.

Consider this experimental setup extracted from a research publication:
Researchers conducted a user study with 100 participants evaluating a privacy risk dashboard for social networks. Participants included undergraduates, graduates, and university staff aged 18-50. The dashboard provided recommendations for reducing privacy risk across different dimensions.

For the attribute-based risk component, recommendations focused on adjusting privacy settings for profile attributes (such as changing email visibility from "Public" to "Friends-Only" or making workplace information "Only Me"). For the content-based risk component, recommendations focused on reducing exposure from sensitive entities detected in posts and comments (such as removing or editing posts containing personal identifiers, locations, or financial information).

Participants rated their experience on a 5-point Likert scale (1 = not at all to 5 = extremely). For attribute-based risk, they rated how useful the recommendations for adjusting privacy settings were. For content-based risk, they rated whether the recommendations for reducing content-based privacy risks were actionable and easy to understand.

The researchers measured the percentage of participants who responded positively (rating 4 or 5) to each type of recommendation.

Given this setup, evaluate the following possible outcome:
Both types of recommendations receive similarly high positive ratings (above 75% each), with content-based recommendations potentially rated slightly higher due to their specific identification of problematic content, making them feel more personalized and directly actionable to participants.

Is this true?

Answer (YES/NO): NO